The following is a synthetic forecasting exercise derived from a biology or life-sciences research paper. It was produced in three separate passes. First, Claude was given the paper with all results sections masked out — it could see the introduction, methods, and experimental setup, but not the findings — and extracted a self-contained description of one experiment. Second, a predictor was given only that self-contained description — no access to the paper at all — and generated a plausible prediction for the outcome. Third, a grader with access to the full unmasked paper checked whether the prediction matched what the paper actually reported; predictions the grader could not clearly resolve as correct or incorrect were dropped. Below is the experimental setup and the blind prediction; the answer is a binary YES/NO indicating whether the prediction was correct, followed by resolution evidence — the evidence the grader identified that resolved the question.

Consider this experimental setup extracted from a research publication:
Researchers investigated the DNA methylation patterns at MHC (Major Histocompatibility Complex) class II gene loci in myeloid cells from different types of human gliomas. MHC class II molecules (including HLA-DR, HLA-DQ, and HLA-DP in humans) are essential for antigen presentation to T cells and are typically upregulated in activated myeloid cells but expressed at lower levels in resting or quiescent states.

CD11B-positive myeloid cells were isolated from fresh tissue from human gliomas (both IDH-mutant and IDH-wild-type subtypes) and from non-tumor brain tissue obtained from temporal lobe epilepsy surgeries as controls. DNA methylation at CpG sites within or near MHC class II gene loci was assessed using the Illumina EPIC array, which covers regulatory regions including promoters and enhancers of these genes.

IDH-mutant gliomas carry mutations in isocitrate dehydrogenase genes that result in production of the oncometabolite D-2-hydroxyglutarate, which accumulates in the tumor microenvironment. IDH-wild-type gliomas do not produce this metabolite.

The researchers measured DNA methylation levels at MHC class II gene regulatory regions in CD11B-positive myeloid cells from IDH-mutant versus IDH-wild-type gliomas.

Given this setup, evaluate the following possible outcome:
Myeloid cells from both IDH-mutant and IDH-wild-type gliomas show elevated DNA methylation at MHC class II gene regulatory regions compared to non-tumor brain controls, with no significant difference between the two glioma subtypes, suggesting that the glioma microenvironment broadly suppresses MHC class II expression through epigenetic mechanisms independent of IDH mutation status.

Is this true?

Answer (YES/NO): NO